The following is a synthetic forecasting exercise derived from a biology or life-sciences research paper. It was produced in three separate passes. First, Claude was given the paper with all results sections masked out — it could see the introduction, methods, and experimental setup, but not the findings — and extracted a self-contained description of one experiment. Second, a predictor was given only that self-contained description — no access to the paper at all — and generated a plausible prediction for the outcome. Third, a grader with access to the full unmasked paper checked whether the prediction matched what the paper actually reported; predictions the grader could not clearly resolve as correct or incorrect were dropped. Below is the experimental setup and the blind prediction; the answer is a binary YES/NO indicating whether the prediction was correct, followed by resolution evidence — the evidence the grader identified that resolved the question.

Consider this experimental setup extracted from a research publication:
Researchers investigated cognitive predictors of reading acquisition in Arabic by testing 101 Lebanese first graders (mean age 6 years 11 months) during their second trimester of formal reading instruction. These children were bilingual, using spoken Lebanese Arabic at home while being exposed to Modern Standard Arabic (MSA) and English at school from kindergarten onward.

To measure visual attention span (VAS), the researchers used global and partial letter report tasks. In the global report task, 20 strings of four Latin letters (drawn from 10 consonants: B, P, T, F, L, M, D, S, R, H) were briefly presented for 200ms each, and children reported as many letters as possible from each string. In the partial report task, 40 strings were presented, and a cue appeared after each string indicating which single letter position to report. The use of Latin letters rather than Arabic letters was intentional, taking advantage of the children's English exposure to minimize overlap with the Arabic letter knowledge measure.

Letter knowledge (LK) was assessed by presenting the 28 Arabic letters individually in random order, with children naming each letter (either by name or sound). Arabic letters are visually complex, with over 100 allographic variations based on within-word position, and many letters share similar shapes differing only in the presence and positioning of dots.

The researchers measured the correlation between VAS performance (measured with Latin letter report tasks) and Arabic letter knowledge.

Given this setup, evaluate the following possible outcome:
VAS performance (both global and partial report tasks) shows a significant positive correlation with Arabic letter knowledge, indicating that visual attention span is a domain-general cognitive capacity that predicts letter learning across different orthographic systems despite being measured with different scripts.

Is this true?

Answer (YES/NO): YES